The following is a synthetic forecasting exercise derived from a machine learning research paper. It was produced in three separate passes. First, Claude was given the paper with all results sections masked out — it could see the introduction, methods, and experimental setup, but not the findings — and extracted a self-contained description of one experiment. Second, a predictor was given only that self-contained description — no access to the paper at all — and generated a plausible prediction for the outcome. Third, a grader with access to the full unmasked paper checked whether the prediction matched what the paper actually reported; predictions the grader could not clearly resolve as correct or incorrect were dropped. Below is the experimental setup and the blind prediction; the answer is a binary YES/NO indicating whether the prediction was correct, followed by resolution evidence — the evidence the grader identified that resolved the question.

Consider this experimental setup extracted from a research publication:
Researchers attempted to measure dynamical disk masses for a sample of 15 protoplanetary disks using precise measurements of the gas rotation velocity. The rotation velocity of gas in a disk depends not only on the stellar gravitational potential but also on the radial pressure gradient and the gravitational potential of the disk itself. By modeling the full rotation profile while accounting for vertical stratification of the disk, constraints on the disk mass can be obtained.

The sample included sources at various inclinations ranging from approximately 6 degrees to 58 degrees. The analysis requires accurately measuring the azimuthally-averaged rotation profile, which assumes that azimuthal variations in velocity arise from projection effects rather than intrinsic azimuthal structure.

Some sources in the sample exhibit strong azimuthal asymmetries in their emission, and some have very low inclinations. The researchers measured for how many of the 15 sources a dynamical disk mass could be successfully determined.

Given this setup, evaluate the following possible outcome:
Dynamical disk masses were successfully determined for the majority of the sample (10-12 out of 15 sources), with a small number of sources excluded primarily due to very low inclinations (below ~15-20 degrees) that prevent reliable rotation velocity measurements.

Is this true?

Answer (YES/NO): NO